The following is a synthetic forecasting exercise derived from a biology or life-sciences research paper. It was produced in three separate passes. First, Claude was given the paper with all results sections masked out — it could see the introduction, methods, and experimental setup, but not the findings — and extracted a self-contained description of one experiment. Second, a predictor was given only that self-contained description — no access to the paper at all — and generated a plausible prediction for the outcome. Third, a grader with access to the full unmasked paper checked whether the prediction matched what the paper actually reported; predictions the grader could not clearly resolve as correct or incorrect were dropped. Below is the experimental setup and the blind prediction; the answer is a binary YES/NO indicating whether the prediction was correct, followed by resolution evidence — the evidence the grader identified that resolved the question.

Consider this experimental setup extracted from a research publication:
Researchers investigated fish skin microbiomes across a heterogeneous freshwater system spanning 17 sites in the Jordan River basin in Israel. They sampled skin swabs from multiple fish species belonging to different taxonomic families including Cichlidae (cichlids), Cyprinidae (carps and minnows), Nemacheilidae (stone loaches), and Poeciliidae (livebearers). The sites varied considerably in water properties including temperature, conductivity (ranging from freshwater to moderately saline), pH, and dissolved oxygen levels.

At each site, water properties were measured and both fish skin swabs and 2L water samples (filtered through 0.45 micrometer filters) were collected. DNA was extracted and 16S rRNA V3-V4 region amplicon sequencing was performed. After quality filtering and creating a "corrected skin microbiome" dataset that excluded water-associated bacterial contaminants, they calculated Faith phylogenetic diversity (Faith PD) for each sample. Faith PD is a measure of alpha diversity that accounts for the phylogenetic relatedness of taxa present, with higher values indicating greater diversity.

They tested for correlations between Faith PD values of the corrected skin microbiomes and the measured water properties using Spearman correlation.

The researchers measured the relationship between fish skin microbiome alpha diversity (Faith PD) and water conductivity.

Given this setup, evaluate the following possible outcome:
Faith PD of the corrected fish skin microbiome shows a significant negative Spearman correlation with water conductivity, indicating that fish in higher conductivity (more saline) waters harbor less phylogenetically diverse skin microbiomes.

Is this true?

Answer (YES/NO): NO